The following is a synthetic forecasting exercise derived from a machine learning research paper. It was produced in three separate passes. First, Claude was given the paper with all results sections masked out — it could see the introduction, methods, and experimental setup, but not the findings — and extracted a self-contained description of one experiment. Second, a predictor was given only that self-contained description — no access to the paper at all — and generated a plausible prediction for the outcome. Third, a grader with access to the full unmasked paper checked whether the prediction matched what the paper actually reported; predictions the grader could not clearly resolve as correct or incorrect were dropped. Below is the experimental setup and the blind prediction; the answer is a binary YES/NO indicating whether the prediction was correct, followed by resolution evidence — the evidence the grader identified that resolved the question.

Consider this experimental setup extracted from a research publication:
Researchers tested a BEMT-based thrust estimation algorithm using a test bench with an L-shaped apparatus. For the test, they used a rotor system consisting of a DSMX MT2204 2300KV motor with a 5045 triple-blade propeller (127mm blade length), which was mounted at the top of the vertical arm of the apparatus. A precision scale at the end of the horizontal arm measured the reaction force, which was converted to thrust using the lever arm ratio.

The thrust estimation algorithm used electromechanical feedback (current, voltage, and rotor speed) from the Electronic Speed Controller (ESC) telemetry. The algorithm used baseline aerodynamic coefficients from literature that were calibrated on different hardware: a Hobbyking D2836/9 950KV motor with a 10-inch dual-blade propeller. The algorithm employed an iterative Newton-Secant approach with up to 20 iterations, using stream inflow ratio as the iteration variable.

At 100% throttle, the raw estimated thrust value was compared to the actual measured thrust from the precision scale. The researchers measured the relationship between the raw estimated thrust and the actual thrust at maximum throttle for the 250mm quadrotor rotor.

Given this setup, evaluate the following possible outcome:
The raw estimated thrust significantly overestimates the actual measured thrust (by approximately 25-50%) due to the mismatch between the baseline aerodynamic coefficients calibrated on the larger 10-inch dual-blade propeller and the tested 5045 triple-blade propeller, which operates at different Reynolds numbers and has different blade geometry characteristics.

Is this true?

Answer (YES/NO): NO